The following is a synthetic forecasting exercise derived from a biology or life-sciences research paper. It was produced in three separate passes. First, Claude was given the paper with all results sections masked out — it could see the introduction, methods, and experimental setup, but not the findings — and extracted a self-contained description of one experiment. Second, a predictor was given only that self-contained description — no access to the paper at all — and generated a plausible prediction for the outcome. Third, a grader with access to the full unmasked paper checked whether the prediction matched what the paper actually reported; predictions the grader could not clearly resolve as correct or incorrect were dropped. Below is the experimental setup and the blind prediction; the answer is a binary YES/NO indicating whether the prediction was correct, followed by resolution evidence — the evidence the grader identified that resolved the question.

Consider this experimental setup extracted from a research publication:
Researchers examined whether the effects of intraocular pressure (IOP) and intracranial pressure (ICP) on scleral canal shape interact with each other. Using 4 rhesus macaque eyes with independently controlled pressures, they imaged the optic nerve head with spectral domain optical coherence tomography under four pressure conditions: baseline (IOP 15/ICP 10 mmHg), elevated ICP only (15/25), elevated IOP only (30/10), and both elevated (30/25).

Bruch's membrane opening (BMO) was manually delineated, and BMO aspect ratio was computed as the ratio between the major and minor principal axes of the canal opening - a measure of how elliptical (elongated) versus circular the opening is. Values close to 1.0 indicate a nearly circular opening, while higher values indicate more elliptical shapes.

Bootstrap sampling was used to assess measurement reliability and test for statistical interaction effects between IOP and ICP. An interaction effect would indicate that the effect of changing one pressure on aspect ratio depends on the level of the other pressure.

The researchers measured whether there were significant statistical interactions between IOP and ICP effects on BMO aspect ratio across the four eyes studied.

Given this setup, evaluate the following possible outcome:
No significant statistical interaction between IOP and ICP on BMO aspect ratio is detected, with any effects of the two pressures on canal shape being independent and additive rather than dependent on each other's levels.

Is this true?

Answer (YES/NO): NO